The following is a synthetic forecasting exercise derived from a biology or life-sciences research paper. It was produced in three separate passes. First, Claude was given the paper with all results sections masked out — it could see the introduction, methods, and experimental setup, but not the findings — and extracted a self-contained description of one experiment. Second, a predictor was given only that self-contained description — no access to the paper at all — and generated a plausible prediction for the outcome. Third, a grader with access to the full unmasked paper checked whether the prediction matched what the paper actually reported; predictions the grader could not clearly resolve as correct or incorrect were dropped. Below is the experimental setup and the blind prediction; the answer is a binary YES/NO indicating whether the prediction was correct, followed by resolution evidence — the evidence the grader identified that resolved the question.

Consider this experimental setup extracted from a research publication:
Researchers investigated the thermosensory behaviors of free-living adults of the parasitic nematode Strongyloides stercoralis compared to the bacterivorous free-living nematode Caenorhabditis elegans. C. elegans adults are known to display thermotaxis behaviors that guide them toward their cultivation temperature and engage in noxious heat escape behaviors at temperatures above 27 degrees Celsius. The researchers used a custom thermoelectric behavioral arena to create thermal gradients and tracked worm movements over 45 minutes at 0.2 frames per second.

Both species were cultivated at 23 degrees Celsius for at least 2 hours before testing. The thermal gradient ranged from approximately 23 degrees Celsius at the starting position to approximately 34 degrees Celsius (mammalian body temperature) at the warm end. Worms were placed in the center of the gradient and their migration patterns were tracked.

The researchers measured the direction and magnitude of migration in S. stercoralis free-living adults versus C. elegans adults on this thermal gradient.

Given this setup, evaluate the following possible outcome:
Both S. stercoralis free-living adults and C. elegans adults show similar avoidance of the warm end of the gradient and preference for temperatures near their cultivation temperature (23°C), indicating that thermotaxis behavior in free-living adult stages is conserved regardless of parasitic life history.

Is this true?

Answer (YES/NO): NO